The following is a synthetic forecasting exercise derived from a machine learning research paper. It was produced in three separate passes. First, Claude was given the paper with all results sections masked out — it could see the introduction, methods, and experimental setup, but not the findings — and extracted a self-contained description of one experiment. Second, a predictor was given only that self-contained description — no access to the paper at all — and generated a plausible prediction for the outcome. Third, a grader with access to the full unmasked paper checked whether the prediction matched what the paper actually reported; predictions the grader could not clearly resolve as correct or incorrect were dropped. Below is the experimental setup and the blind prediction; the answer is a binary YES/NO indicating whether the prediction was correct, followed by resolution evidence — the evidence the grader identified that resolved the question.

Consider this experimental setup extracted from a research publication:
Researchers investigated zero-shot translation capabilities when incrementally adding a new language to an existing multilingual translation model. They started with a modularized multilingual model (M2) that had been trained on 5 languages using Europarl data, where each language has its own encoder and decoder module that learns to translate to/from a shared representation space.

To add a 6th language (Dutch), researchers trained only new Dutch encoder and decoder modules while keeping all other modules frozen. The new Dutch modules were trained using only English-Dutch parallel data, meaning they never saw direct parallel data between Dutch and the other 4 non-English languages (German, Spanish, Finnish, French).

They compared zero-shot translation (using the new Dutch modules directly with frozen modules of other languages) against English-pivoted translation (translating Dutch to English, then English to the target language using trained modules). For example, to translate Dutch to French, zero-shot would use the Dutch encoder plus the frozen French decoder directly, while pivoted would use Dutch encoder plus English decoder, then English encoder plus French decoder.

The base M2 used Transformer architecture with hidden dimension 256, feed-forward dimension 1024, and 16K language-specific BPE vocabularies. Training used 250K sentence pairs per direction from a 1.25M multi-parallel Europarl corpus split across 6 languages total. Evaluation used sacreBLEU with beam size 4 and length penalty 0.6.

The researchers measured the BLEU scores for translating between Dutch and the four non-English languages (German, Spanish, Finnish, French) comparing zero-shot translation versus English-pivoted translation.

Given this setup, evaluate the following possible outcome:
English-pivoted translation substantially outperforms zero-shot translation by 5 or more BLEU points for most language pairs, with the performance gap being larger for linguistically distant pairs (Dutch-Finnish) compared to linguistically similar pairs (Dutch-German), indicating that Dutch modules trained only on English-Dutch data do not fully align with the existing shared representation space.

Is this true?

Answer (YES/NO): NO